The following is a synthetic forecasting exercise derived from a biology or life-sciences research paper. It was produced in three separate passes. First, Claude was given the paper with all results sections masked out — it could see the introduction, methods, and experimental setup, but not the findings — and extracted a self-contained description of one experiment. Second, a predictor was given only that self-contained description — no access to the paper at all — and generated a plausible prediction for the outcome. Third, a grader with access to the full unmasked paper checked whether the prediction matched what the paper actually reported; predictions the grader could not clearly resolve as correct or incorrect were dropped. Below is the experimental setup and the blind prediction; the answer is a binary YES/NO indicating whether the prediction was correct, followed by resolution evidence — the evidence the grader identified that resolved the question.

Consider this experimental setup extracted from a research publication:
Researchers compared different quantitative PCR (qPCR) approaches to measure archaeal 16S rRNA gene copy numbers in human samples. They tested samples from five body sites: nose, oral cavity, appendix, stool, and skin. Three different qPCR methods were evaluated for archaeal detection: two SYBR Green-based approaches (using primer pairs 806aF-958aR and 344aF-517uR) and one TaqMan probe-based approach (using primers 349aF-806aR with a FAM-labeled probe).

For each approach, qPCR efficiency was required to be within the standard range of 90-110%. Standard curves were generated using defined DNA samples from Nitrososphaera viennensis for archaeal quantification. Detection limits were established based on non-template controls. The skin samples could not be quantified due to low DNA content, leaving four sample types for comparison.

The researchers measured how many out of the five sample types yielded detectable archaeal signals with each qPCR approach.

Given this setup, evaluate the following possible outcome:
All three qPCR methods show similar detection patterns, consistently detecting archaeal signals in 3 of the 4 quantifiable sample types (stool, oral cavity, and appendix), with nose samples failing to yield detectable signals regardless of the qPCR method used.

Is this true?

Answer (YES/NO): NO